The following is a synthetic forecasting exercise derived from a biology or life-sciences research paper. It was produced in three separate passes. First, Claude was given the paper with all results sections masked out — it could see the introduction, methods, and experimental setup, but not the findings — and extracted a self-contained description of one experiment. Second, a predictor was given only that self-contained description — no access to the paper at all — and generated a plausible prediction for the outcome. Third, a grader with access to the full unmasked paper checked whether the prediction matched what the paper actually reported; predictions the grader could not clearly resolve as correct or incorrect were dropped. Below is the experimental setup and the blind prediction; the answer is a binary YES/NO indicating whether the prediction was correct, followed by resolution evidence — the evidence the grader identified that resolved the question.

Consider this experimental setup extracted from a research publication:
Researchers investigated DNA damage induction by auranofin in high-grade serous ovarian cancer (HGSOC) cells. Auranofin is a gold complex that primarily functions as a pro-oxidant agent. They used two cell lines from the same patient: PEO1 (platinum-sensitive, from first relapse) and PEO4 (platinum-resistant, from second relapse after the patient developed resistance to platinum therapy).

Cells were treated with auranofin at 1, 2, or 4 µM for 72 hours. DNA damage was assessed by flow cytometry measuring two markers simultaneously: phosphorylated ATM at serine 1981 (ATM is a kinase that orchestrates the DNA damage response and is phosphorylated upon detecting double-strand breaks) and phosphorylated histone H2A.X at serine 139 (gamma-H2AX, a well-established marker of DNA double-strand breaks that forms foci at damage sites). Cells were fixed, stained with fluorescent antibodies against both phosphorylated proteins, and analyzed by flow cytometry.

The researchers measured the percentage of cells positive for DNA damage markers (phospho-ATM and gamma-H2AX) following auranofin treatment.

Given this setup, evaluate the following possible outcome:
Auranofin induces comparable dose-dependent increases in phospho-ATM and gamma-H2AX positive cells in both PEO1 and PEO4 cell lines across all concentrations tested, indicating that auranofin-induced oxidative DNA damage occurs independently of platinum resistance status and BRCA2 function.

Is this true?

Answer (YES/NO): NO